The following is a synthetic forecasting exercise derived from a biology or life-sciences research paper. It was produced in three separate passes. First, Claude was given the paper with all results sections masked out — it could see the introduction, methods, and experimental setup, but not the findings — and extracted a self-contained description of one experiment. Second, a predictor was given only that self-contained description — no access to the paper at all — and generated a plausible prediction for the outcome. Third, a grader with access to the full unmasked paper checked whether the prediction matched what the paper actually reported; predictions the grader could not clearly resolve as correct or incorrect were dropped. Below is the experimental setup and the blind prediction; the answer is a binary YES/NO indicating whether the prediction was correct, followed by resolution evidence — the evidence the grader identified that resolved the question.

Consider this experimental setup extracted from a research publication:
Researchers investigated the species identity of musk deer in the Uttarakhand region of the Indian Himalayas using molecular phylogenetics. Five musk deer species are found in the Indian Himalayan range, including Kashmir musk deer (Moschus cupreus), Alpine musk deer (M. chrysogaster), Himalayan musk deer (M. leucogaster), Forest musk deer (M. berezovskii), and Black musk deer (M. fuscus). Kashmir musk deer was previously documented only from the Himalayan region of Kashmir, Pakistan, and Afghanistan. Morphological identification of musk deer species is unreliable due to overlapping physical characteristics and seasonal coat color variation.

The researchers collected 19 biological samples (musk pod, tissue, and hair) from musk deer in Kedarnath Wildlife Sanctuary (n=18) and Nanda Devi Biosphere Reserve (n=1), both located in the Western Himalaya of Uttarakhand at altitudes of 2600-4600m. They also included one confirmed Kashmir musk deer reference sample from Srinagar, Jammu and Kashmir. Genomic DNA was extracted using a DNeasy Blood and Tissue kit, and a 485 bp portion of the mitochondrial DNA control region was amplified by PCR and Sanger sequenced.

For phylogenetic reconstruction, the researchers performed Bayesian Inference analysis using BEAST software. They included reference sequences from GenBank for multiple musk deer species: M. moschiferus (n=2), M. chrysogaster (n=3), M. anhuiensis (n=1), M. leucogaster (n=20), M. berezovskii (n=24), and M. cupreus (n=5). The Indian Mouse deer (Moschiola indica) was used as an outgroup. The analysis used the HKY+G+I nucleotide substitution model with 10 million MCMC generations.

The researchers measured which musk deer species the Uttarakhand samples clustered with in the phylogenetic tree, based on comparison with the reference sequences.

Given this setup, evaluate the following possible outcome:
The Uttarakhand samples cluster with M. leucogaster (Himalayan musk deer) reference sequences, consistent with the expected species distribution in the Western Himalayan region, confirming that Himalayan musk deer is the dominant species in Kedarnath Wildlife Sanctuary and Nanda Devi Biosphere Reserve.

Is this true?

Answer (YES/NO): NO